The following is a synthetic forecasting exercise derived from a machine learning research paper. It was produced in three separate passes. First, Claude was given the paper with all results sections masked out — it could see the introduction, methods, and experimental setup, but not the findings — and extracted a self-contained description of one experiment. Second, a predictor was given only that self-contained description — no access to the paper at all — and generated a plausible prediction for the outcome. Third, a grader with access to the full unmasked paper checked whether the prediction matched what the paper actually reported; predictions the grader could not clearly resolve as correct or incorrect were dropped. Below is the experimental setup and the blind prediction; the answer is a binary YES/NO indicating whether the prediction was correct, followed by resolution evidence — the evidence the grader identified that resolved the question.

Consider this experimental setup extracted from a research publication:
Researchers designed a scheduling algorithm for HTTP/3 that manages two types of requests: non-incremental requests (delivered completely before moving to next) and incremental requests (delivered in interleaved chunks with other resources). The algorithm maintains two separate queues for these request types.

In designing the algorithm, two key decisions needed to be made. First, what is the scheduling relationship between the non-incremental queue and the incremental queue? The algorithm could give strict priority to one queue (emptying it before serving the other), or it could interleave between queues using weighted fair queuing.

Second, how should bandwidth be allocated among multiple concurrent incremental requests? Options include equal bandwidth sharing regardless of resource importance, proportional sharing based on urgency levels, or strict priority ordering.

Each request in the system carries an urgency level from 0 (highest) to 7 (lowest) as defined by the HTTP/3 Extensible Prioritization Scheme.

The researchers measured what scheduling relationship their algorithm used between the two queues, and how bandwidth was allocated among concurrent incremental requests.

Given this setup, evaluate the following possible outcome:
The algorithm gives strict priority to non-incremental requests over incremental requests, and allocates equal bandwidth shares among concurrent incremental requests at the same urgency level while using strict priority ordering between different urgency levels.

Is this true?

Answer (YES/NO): NO